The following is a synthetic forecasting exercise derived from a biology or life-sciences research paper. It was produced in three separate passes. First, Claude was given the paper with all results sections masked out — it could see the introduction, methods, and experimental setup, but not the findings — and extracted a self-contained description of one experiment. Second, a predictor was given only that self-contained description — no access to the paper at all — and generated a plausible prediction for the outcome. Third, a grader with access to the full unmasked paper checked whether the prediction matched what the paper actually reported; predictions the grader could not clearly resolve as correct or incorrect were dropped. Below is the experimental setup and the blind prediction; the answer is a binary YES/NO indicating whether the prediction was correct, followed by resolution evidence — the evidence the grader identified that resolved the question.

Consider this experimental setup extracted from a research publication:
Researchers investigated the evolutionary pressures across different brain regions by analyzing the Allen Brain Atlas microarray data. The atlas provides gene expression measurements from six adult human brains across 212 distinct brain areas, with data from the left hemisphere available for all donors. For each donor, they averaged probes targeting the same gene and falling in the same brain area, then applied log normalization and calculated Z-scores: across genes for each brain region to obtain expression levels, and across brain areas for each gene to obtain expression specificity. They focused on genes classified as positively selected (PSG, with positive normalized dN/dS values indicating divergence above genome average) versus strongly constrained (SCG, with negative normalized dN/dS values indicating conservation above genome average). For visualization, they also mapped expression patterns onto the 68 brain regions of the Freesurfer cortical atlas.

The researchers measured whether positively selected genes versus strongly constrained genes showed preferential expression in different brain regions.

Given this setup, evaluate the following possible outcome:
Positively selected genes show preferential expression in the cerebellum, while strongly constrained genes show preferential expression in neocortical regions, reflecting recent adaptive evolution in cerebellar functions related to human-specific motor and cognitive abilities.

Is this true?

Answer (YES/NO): NO